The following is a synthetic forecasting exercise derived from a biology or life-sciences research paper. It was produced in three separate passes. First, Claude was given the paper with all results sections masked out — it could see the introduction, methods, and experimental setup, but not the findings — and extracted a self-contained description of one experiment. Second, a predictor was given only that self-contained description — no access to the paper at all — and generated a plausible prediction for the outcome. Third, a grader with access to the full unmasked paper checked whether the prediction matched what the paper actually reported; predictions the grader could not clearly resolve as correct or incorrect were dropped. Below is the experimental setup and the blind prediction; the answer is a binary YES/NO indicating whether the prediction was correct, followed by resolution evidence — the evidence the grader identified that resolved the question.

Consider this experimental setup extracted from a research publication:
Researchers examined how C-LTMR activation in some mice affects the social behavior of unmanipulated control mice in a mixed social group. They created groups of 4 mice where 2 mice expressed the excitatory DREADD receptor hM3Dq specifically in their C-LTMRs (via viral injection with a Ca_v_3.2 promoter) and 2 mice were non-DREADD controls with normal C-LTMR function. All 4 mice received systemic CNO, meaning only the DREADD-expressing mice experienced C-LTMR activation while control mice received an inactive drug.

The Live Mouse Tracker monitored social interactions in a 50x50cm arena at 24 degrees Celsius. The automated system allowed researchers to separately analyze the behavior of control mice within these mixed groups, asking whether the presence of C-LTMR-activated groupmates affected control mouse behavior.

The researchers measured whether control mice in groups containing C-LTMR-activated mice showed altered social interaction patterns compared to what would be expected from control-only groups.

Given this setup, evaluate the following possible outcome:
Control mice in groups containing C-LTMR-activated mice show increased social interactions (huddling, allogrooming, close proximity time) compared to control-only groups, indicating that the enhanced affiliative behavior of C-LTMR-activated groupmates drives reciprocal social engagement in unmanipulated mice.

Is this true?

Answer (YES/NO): NO